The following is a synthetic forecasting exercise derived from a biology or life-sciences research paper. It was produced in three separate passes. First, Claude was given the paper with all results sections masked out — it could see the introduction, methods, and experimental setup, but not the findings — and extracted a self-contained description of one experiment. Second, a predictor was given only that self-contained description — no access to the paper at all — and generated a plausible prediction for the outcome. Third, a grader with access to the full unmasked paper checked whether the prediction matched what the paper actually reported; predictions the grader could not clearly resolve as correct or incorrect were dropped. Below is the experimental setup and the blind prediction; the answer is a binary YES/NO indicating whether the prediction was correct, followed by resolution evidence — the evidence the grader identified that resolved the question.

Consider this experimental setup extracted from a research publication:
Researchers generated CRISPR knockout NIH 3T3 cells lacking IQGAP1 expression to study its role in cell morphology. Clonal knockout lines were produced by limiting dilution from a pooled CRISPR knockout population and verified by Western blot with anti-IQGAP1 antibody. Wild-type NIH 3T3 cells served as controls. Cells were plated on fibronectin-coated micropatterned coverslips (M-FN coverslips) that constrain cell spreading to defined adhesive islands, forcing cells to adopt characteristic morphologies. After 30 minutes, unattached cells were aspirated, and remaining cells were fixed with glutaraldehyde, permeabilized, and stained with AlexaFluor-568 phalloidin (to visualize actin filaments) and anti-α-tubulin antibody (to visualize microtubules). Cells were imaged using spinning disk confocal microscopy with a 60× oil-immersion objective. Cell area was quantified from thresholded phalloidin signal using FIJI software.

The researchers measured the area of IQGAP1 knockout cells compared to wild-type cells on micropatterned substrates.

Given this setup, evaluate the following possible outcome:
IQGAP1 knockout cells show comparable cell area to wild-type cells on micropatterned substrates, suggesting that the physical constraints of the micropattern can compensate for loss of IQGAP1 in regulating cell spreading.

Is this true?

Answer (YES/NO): NO